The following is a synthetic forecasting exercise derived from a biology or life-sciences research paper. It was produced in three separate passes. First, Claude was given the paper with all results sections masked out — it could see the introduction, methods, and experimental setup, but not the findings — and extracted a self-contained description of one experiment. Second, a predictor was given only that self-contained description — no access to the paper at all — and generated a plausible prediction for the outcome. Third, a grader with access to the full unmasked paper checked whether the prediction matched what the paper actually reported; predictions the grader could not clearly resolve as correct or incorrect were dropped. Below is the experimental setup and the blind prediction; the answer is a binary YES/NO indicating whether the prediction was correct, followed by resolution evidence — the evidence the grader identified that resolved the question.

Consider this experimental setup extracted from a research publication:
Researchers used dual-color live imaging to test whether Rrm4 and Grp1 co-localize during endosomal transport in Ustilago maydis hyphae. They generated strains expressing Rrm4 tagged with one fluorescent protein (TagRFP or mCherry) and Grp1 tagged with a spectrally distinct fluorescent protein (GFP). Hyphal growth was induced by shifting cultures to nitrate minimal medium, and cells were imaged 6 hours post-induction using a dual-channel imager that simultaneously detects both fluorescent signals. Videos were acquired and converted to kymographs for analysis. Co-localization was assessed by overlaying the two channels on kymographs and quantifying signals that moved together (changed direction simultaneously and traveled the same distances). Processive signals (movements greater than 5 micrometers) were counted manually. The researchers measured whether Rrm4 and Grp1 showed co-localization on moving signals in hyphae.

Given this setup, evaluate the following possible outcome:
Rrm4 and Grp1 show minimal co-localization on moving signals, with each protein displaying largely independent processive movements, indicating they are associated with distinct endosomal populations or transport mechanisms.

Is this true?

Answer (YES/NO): NO